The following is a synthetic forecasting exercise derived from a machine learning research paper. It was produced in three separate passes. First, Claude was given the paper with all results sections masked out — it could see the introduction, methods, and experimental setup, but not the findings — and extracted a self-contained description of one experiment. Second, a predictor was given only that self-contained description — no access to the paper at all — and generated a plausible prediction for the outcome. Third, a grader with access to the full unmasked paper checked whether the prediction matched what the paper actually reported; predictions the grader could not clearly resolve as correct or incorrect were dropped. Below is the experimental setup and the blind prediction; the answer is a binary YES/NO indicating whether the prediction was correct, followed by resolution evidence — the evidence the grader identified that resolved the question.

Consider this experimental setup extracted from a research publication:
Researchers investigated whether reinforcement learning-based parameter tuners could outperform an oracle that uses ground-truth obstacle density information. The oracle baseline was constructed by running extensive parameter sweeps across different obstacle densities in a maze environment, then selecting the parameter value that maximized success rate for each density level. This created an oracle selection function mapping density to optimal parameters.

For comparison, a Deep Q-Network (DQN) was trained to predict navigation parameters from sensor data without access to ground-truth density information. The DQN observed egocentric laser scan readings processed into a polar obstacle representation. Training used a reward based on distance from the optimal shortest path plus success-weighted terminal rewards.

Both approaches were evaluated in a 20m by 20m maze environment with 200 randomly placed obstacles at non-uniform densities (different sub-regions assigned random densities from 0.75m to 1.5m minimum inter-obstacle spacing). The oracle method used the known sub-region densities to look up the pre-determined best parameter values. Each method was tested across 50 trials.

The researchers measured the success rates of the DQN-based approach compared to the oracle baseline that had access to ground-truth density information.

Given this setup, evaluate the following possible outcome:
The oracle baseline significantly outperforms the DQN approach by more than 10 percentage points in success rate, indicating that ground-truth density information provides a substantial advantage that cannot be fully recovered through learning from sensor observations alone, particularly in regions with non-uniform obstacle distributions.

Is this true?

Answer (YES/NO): NO